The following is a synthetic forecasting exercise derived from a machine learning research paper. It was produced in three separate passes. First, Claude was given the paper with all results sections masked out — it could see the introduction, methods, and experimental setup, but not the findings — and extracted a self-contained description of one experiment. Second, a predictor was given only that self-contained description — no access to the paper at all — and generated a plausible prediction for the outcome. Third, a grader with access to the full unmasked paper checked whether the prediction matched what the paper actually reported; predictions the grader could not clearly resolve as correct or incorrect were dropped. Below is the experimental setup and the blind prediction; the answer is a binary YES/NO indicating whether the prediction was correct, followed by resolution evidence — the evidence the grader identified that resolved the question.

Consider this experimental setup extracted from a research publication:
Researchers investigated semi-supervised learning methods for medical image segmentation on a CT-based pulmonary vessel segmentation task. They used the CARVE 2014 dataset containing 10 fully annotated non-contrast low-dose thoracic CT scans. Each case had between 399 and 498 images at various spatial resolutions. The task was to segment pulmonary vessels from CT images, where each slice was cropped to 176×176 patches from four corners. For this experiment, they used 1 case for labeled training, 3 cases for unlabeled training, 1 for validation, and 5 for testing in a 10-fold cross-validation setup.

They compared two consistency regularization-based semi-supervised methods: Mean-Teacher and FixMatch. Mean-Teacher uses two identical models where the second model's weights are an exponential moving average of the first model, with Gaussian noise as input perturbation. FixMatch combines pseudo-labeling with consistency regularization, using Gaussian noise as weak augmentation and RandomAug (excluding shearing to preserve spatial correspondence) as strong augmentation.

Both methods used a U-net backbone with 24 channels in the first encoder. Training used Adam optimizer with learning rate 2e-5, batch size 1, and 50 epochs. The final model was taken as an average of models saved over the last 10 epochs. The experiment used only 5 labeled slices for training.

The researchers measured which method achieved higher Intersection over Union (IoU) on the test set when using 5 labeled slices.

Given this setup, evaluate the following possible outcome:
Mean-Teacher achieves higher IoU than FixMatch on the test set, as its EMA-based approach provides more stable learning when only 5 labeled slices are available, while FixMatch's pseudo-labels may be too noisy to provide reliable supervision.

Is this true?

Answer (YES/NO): YES